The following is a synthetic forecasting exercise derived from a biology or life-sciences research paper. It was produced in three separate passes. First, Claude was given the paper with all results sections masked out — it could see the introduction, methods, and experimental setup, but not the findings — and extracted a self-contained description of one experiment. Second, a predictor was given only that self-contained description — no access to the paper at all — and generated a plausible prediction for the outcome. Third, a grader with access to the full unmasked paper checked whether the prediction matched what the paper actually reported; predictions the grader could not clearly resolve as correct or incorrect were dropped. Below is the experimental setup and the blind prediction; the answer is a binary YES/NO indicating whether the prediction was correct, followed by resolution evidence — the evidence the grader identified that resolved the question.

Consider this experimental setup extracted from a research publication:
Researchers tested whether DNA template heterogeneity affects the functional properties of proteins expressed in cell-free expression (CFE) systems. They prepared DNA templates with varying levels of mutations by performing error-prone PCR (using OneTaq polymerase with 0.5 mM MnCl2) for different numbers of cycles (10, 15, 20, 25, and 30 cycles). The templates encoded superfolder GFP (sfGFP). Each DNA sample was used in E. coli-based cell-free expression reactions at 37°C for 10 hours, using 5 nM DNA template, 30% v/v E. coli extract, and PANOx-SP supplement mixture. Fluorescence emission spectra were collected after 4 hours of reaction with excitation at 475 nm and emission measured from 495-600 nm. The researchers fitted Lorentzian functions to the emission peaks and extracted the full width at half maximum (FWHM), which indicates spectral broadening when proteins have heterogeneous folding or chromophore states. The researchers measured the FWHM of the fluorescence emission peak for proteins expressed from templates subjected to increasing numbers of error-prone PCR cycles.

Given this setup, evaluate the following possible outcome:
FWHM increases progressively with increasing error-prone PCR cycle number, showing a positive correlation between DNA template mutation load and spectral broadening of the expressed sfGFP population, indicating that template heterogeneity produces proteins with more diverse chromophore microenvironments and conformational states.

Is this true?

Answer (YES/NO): YES